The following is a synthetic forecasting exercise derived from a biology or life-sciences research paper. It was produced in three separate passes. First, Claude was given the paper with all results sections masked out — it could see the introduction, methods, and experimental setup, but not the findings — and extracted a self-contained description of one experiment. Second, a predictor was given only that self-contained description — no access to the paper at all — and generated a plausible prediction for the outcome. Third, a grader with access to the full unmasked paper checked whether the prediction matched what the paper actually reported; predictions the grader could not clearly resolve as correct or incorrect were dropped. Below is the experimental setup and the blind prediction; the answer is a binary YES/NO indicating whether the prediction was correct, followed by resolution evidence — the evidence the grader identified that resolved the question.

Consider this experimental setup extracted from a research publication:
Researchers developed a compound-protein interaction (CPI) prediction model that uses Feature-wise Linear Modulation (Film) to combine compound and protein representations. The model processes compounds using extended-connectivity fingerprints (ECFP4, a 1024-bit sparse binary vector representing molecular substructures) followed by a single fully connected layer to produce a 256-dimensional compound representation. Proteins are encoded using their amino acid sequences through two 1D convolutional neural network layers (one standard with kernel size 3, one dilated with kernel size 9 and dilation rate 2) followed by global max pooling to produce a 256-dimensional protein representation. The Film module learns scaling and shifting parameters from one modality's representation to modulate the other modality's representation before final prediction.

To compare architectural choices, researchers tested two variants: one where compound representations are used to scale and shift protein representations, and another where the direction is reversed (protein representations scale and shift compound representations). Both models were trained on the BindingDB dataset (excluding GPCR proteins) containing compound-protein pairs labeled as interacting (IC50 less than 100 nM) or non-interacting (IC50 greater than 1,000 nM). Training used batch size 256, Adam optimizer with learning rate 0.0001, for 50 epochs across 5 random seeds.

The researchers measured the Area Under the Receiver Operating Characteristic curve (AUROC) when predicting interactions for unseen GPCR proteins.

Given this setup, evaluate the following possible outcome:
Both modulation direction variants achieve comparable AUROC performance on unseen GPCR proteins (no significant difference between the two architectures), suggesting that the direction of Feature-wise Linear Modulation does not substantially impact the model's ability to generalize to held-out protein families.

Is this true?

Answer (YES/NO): NO